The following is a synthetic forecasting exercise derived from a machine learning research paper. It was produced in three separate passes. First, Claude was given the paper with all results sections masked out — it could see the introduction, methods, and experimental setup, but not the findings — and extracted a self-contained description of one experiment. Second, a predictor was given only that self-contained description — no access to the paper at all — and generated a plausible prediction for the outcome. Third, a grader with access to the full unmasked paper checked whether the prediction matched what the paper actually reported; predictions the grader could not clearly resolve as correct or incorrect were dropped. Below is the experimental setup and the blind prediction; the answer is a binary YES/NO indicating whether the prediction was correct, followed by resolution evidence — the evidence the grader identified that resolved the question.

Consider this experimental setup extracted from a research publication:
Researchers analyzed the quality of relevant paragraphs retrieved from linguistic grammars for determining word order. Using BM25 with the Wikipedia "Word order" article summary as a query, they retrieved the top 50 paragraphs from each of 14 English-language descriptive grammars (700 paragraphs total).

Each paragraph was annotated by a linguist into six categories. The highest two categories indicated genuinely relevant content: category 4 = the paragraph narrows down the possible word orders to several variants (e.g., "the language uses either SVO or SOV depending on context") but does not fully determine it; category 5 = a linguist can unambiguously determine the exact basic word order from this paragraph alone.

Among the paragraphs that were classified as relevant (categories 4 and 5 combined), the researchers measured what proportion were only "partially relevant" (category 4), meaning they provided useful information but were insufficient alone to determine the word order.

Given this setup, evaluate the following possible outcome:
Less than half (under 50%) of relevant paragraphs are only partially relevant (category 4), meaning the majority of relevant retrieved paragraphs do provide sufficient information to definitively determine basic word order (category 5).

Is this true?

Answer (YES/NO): YES